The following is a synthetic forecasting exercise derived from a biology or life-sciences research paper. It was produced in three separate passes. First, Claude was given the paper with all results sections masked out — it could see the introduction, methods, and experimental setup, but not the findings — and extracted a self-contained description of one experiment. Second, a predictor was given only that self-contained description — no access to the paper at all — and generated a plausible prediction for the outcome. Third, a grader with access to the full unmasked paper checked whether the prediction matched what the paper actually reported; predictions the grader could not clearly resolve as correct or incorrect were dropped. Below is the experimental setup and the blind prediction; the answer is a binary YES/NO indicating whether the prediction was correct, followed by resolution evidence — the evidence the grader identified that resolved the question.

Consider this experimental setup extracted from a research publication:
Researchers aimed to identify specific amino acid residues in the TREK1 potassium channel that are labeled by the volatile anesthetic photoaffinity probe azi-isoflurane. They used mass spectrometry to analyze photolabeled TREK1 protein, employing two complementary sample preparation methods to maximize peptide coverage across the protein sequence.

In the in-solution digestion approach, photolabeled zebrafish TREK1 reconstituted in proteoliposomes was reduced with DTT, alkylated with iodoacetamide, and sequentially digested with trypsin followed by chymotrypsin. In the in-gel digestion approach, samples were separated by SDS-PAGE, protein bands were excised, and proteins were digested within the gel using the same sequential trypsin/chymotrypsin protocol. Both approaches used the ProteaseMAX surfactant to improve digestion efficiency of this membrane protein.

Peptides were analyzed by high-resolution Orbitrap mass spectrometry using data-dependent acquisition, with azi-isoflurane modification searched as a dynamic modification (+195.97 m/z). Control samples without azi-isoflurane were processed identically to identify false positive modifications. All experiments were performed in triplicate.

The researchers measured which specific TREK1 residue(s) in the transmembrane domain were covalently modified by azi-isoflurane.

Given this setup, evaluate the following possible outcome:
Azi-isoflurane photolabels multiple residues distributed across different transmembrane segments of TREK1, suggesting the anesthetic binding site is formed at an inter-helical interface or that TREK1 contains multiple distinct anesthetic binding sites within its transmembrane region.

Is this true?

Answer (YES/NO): NO